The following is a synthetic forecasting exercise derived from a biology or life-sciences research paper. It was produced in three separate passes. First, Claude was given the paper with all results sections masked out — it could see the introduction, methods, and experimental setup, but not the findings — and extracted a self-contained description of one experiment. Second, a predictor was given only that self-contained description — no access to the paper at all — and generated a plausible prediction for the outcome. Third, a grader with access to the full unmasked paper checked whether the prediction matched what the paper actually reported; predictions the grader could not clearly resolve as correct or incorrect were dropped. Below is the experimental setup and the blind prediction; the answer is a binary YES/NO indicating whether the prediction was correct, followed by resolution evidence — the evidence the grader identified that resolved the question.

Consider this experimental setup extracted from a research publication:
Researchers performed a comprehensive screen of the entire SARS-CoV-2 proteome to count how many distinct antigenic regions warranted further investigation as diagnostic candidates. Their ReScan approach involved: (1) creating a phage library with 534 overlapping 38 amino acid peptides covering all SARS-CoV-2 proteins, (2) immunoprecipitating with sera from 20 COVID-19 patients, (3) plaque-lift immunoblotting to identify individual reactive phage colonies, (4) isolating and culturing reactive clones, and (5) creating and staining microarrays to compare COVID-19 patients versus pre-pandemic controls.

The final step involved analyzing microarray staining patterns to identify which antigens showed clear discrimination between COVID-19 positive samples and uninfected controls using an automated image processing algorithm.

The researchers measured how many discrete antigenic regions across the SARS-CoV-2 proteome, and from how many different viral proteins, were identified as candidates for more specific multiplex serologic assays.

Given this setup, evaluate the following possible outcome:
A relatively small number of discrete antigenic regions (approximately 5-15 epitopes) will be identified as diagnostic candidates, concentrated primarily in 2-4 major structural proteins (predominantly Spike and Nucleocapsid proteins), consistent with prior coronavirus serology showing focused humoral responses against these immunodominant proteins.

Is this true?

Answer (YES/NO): YES